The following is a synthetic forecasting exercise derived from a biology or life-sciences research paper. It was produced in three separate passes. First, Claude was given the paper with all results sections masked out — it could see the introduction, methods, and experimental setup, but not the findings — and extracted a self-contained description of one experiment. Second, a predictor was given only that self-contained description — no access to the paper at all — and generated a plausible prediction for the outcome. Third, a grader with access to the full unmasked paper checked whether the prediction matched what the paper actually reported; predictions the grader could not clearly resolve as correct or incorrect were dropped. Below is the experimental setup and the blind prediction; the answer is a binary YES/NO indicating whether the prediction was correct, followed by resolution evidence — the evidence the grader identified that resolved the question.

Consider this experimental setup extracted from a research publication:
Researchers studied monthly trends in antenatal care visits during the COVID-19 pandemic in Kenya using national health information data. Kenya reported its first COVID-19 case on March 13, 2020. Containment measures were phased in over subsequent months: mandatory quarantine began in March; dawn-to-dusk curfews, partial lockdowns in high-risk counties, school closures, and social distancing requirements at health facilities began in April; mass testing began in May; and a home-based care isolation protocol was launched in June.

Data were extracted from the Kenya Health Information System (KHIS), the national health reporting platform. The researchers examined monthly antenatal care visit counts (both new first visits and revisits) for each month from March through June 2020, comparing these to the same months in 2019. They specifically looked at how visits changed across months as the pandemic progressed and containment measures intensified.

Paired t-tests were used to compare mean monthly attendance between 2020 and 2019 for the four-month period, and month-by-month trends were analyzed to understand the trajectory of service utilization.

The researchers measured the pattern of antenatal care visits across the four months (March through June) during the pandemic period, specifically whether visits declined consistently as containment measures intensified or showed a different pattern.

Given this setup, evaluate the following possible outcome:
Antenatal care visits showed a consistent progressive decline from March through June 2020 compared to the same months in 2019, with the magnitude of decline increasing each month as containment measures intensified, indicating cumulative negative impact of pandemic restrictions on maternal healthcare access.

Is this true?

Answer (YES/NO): NO